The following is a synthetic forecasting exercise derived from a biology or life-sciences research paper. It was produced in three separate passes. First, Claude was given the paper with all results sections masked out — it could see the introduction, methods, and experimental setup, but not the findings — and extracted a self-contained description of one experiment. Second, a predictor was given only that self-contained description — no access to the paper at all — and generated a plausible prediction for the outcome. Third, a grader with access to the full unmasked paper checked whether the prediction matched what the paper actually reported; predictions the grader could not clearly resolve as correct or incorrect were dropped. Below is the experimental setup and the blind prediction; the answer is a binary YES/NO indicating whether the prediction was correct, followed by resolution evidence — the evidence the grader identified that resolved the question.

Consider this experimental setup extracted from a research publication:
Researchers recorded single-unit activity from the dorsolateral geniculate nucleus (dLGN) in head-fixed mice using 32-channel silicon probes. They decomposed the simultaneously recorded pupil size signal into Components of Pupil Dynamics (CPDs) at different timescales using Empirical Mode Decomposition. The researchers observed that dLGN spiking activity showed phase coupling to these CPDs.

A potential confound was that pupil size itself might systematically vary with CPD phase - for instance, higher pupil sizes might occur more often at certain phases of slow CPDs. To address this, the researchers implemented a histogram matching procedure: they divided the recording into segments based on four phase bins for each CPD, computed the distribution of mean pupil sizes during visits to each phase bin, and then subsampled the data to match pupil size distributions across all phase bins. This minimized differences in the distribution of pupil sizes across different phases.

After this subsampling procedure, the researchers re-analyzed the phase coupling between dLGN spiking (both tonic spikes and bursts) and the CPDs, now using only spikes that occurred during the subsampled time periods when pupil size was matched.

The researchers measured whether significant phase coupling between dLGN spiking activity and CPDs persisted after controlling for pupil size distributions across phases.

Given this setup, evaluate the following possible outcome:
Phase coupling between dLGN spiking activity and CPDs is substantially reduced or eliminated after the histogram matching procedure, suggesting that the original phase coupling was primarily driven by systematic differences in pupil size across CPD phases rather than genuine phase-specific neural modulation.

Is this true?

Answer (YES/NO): NO